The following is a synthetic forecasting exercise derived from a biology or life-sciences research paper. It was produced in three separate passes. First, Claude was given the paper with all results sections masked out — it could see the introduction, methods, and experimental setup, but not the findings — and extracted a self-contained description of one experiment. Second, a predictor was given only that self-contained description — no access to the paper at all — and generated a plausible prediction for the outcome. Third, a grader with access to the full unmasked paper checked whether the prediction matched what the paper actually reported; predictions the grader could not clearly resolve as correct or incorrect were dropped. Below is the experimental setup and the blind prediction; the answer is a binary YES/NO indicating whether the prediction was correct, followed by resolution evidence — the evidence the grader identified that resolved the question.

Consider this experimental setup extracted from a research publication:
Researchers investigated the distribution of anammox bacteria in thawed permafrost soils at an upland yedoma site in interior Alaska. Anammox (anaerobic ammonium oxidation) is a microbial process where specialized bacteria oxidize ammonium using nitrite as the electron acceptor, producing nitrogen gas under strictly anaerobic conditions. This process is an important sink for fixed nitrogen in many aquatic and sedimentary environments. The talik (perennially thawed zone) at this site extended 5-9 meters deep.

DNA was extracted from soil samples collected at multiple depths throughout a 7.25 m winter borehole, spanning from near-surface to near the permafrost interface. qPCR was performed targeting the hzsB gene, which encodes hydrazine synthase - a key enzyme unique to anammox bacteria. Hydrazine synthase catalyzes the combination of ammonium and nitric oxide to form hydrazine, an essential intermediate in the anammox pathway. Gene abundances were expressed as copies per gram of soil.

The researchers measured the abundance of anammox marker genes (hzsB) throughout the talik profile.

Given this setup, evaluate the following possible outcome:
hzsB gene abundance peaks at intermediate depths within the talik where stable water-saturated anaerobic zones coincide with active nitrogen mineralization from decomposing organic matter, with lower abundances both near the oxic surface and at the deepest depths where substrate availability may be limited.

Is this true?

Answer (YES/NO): NO